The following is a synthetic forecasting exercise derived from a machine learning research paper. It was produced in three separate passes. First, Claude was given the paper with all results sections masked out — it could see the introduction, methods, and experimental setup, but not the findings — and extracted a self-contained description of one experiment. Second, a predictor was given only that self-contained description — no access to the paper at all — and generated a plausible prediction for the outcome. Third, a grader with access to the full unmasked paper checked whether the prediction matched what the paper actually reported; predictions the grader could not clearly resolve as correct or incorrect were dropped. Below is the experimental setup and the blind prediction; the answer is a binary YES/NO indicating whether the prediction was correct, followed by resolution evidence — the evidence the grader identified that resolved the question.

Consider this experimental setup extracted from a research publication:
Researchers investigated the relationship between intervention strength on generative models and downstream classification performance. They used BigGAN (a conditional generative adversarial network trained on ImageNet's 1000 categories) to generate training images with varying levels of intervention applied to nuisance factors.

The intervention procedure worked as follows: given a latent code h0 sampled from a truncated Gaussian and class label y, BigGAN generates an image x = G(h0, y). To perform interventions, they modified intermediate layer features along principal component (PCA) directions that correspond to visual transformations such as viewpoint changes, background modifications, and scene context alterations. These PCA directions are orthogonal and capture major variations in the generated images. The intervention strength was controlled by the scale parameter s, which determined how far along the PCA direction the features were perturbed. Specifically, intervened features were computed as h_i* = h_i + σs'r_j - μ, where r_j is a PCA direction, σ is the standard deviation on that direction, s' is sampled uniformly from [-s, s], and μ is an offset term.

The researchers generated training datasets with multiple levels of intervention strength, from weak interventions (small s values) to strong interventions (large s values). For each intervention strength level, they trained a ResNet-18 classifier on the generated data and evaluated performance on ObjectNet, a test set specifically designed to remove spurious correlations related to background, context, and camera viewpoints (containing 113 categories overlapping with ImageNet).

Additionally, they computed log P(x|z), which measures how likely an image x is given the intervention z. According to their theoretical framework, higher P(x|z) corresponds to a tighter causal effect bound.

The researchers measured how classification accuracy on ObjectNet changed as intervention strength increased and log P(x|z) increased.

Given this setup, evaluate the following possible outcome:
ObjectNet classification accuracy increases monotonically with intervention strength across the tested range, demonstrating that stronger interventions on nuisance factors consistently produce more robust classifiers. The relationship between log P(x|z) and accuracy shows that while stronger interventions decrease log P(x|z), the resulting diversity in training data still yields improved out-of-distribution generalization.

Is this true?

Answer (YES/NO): NO